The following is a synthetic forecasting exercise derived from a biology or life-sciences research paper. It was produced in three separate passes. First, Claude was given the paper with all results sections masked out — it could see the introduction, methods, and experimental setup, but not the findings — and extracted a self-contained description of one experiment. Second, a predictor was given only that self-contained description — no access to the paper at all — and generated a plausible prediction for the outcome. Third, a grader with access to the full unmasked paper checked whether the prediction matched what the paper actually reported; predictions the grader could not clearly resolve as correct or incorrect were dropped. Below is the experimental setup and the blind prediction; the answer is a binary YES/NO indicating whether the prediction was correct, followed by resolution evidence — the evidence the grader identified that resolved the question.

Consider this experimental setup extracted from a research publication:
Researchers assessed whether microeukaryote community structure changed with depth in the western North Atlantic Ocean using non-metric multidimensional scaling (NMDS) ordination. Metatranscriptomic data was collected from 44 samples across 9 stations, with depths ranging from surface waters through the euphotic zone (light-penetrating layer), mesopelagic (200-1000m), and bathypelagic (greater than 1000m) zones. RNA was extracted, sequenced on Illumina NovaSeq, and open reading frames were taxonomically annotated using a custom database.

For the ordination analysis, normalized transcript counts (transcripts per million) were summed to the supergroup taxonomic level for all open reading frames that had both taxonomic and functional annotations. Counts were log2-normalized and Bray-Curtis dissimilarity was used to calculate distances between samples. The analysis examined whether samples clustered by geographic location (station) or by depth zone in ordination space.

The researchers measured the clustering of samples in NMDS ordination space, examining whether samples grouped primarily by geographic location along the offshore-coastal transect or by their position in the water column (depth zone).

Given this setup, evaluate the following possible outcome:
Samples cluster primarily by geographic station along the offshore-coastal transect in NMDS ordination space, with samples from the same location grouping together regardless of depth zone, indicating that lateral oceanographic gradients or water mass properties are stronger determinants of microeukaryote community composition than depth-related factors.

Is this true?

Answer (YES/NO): NO